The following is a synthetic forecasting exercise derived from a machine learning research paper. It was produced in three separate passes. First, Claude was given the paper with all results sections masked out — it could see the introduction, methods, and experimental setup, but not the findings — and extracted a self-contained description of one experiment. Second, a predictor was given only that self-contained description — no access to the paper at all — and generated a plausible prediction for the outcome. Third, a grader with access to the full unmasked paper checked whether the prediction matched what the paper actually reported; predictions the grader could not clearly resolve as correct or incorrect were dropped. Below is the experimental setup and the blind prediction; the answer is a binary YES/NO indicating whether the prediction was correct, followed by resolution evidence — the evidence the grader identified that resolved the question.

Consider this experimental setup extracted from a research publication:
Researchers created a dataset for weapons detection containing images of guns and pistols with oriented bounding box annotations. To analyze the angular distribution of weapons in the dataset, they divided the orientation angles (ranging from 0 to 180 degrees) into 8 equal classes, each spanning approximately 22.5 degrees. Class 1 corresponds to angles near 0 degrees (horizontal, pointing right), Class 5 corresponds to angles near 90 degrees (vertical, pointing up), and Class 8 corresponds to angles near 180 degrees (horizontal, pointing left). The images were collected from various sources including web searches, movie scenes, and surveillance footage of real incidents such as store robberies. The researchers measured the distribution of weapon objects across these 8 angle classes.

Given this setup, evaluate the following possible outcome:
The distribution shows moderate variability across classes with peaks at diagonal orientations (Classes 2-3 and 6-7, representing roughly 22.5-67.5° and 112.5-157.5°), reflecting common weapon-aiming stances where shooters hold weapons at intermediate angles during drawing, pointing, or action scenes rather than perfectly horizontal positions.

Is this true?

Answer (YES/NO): NO